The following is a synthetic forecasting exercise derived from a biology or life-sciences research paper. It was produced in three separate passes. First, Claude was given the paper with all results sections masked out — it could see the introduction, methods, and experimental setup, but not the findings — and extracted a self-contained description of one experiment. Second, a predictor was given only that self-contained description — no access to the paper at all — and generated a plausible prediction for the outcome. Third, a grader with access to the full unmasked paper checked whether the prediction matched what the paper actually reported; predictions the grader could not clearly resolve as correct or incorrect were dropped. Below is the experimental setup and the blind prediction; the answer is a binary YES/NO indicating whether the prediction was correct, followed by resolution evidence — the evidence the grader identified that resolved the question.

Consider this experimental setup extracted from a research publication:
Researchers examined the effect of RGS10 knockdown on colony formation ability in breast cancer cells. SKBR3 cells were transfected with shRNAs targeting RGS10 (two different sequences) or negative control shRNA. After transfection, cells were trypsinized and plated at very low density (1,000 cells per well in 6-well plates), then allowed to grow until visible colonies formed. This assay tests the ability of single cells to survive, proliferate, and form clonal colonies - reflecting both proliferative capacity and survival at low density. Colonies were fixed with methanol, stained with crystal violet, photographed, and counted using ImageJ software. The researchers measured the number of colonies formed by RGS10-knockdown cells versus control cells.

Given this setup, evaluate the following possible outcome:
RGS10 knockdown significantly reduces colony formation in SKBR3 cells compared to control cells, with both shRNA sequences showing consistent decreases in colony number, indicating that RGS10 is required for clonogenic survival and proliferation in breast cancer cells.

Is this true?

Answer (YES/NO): NO